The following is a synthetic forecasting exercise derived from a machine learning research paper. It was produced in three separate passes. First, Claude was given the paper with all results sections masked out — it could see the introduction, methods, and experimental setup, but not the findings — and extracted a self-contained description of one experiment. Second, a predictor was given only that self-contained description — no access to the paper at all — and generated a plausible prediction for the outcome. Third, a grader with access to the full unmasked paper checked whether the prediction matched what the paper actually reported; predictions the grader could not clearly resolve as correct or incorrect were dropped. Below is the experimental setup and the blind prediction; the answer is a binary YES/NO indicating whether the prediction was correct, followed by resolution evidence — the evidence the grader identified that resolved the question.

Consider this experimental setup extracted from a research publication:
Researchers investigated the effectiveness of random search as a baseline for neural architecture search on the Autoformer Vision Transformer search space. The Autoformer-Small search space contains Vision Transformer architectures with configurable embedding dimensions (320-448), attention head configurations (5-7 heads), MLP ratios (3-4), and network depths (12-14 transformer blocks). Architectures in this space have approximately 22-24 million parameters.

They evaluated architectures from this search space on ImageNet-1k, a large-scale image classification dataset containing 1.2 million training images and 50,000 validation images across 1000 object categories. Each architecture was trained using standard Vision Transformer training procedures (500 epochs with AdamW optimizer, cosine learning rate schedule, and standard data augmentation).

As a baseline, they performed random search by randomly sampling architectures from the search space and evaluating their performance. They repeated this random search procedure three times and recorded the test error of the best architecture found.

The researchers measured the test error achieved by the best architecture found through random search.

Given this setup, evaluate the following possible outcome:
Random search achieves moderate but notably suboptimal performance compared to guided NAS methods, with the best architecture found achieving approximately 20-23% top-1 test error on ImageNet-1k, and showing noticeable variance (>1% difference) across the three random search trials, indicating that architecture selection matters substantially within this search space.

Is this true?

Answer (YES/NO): NO